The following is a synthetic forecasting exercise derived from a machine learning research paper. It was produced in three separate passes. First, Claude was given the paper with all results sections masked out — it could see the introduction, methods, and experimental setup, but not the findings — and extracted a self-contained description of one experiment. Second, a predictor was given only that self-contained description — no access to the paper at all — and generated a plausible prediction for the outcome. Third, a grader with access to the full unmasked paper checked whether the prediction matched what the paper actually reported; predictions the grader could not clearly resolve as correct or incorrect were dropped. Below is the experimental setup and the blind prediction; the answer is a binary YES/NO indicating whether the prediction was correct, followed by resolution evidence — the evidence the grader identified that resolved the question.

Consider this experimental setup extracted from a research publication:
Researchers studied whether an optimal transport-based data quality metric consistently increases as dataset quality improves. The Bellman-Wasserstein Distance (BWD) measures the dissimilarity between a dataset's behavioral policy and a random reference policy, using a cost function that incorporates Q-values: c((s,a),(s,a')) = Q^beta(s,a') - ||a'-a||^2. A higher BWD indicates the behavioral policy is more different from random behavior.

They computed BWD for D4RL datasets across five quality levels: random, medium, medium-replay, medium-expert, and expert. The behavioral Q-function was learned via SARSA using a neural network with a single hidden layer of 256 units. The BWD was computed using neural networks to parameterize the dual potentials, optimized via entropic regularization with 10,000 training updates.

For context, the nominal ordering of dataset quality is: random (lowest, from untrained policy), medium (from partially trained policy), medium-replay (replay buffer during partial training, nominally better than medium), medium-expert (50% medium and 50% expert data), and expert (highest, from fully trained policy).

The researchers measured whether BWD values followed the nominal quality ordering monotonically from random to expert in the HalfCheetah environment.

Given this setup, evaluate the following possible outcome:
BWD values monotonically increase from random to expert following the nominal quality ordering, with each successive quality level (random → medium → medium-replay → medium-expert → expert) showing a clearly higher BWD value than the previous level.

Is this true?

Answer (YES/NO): NO